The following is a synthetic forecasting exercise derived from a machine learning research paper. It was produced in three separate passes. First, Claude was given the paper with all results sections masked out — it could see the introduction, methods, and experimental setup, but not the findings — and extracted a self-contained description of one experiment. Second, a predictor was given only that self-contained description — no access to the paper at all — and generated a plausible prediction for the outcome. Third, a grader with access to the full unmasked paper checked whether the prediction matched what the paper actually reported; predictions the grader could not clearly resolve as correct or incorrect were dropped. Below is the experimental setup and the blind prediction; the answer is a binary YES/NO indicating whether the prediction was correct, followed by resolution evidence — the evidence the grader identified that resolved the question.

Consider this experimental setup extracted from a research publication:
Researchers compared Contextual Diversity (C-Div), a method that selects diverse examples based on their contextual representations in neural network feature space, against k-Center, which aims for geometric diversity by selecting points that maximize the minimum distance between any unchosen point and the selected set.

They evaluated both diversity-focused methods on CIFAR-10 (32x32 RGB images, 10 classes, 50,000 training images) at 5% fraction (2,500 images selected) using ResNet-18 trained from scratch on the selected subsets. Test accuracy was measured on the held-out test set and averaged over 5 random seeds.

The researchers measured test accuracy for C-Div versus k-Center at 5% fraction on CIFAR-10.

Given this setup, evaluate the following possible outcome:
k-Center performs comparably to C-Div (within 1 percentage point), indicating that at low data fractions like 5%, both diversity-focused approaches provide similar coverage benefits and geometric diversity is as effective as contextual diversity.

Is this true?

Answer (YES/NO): NO